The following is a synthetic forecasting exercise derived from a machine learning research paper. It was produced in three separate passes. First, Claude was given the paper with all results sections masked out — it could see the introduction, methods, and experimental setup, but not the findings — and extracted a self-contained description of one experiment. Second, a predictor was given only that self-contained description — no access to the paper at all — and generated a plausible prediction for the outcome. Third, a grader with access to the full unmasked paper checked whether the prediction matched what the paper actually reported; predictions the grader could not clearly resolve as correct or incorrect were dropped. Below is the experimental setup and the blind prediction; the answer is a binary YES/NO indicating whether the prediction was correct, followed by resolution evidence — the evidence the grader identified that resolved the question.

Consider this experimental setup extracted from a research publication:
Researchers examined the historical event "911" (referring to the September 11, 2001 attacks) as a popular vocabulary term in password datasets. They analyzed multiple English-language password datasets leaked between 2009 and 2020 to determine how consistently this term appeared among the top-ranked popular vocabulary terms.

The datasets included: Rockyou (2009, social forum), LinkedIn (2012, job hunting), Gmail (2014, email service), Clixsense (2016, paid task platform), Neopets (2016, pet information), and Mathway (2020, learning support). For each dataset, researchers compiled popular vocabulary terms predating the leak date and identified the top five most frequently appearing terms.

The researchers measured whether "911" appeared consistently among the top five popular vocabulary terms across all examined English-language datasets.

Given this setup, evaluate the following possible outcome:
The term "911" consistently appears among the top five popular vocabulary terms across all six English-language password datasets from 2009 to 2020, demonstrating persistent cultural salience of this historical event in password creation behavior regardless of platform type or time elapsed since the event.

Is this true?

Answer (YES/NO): NO